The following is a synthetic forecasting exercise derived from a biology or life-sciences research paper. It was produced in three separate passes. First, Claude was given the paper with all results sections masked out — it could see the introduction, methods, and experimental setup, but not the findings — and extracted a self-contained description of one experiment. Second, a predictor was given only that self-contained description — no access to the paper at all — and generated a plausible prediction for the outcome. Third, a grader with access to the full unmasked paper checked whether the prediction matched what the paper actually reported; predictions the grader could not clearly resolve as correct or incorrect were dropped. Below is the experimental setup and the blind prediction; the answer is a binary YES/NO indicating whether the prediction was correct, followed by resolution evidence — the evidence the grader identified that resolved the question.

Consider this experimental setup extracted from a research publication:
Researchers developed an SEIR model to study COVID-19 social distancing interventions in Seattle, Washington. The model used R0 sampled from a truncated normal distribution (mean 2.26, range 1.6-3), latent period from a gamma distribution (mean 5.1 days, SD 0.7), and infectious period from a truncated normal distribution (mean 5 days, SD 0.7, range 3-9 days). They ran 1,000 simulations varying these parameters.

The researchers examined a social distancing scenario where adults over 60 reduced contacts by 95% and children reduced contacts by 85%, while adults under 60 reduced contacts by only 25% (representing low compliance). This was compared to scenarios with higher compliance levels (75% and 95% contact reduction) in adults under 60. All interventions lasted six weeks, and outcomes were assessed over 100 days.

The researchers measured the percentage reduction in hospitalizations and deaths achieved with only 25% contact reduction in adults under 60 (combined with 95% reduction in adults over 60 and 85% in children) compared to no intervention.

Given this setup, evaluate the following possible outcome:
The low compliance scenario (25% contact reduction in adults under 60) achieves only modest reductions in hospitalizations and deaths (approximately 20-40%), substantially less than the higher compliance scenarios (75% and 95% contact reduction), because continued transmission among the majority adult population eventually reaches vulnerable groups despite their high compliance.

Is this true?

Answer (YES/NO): NO